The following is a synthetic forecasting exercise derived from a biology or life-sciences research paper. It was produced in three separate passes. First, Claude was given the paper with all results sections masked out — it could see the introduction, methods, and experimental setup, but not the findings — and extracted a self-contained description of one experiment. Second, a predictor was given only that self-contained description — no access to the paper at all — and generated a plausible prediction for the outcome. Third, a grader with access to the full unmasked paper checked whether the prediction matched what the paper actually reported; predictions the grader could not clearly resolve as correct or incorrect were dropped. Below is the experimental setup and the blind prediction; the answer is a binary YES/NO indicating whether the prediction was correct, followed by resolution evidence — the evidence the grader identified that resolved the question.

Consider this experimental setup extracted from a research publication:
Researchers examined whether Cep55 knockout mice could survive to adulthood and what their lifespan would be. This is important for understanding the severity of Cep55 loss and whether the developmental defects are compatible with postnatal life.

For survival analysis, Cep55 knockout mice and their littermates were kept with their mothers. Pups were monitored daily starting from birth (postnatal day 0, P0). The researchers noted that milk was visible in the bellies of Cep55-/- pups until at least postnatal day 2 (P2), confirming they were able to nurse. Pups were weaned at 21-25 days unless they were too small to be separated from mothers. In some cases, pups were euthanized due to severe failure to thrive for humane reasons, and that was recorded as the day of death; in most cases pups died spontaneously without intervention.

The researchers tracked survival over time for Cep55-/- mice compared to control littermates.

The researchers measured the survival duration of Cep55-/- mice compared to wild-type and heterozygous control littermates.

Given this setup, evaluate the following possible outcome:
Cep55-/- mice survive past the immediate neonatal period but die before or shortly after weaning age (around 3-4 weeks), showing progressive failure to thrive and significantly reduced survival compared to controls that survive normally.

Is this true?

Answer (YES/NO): YES